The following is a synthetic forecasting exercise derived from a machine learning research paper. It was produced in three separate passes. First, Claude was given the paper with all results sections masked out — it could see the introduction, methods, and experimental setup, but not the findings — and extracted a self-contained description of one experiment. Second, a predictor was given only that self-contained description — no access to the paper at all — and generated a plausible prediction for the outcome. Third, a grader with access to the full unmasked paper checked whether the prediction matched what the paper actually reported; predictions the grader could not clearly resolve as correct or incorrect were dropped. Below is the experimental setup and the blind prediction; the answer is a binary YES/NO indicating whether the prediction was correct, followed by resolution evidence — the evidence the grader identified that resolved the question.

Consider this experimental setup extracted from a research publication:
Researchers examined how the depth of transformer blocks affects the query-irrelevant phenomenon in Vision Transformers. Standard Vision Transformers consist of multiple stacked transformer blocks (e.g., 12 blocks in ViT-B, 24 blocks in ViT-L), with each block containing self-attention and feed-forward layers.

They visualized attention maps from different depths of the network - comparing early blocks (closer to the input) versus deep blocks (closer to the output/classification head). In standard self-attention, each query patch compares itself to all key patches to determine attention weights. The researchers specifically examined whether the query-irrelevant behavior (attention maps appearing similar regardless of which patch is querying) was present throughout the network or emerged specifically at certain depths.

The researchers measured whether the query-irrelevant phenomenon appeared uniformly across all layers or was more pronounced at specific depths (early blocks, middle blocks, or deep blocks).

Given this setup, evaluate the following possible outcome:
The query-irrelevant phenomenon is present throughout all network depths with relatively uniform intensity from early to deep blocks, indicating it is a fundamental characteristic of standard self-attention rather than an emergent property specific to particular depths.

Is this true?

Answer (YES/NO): NO